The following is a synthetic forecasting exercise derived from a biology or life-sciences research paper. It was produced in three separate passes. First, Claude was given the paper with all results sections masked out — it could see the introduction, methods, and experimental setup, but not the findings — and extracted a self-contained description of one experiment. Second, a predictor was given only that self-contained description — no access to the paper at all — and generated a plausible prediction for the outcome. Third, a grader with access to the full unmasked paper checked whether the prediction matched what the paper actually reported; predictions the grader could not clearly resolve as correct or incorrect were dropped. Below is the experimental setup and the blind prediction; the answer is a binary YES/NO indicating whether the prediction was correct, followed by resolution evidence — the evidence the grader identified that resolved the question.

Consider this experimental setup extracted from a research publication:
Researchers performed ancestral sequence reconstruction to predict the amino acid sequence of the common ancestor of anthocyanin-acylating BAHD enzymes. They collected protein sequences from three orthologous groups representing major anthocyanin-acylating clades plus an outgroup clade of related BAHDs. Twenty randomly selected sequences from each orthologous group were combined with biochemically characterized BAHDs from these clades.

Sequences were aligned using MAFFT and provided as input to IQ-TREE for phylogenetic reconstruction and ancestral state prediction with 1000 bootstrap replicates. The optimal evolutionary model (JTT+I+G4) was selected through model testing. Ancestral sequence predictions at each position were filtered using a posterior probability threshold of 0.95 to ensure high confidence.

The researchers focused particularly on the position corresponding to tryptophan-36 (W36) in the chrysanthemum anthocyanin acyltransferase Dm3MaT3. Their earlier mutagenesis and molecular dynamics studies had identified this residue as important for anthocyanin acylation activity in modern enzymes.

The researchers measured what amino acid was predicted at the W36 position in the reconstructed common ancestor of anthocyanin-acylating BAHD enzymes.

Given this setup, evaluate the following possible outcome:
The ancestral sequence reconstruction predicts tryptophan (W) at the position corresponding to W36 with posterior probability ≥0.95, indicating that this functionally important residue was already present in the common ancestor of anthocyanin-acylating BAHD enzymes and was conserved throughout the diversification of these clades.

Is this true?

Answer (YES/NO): YES